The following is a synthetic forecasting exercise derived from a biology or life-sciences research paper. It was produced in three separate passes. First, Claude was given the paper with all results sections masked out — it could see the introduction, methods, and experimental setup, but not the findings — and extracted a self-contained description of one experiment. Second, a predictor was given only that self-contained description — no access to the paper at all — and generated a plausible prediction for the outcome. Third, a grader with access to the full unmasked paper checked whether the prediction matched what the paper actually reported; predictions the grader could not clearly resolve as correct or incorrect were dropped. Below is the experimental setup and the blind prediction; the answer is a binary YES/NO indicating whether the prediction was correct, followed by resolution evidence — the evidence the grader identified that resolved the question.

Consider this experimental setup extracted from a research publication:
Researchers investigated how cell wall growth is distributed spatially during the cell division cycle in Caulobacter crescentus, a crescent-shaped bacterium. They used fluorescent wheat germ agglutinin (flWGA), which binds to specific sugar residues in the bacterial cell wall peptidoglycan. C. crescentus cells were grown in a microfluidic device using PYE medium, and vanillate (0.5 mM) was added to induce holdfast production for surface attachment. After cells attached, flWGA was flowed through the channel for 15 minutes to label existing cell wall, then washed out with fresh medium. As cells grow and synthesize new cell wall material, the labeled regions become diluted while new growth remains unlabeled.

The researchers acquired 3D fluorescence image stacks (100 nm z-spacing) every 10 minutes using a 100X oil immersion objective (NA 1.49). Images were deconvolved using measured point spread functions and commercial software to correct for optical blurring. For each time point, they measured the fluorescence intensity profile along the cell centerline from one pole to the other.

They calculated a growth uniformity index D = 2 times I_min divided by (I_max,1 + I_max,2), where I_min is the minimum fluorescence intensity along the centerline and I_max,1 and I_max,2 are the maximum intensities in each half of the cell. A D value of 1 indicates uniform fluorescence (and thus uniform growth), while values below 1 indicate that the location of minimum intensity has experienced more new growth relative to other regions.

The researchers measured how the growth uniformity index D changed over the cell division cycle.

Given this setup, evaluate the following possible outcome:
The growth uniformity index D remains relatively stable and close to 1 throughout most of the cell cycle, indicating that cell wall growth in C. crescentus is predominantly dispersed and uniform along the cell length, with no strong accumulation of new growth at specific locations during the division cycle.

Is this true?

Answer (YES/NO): NO